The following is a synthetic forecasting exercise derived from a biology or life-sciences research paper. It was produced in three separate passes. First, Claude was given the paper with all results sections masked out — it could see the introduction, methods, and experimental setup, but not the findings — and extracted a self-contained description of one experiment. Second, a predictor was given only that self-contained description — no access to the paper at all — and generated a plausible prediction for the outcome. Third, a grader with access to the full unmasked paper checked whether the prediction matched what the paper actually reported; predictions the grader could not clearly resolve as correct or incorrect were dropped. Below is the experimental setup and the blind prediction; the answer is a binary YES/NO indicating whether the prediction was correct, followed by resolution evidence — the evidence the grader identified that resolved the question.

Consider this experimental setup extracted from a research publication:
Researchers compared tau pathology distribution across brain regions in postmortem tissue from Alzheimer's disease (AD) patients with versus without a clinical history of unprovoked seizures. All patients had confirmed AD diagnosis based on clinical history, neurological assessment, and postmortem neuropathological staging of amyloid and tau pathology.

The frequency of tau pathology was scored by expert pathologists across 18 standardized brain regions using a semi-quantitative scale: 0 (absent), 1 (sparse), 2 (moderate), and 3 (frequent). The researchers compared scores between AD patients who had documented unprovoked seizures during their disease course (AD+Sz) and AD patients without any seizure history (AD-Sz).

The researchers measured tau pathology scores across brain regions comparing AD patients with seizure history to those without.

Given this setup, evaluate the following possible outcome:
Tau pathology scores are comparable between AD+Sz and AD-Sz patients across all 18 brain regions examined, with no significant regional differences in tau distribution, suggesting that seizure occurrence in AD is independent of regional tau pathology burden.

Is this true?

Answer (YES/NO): NO